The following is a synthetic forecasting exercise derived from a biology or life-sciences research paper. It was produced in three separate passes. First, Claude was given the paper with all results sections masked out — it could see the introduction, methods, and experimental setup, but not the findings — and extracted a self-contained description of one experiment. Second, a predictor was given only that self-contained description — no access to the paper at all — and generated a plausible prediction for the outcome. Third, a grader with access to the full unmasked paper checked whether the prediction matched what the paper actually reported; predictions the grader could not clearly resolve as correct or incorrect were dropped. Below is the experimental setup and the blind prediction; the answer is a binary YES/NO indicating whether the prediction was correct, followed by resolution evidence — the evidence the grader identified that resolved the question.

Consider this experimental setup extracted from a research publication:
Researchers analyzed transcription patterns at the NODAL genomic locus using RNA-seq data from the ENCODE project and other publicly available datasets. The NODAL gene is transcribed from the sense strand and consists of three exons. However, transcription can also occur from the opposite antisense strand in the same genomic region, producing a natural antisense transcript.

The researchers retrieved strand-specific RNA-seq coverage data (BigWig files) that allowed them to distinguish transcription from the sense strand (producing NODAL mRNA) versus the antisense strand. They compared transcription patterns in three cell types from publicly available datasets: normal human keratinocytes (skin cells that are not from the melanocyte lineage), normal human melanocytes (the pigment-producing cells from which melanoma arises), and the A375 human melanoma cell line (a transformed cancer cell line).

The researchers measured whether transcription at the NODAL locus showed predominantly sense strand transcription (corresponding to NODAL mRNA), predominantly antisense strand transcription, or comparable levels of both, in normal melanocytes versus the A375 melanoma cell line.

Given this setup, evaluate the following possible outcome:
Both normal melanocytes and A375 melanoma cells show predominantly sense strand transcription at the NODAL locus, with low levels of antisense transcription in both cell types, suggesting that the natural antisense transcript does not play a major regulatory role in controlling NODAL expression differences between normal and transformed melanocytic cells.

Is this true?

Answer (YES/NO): NO